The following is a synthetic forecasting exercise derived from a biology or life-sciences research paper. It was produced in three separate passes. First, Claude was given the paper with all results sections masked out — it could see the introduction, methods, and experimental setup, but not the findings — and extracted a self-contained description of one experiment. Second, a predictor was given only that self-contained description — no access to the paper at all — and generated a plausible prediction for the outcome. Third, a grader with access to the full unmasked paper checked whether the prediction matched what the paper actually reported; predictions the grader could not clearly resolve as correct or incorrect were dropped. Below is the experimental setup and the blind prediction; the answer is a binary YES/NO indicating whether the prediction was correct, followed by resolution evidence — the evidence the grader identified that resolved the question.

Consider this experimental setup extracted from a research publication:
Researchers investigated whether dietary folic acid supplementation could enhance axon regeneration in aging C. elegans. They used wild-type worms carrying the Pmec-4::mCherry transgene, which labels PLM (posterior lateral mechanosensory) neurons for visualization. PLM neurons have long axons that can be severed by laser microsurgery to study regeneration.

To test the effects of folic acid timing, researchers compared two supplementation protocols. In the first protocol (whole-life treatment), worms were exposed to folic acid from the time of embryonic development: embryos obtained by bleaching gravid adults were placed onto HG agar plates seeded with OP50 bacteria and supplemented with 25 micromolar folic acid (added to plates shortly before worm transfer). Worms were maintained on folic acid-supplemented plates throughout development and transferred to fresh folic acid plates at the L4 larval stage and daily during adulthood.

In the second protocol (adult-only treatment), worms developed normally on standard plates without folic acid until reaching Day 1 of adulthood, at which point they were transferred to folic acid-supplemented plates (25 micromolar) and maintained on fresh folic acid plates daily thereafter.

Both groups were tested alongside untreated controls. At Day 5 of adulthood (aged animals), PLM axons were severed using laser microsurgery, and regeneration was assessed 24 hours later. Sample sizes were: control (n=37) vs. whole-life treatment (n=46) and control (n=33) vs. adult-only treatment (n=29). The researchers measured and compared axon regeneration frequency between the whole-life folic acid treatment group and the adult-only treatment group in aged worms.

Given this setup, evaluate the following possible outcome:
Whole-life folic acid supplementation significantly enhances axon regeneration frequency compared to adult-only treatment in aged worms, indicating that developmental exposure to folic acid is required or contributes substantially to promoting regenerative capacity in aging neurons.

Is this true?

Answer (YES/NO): NO